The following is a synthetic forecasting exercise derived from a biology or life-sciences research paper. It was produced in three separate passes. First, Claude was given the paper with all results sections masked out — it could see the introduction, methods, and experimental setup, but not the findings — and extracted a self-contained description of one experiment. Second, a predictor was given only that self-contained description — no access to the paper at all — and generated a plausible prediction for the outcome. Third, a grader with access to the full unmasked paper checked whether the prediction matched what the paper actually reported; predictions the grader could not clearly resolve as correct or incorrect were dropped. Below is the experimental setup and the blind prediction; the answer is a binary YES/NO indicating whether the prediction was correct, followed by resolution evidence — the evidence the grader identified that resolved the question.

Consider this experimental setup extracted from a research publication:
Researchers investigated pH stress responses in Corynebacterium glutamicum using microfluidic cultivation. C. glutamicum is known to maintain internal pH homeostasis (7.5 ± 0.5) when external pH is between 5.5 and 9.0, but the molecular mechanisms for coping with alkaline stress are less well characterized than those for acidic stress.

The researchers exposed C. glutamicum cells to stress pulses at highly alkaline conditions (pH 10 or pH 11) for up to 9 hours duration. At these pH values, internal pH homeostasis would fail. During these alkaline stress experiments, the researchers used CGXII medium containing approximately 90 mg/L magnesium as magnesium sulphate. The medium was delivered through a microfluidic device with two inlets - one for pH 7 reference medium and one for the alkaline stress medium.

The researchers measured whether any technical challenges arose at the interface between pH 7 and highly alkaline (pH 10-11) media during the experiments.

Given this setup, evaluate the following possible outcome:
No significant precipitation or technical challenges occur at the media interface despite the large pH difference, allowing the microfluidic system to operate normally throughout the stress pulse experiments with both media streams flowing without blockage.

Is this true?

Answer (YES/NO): NO